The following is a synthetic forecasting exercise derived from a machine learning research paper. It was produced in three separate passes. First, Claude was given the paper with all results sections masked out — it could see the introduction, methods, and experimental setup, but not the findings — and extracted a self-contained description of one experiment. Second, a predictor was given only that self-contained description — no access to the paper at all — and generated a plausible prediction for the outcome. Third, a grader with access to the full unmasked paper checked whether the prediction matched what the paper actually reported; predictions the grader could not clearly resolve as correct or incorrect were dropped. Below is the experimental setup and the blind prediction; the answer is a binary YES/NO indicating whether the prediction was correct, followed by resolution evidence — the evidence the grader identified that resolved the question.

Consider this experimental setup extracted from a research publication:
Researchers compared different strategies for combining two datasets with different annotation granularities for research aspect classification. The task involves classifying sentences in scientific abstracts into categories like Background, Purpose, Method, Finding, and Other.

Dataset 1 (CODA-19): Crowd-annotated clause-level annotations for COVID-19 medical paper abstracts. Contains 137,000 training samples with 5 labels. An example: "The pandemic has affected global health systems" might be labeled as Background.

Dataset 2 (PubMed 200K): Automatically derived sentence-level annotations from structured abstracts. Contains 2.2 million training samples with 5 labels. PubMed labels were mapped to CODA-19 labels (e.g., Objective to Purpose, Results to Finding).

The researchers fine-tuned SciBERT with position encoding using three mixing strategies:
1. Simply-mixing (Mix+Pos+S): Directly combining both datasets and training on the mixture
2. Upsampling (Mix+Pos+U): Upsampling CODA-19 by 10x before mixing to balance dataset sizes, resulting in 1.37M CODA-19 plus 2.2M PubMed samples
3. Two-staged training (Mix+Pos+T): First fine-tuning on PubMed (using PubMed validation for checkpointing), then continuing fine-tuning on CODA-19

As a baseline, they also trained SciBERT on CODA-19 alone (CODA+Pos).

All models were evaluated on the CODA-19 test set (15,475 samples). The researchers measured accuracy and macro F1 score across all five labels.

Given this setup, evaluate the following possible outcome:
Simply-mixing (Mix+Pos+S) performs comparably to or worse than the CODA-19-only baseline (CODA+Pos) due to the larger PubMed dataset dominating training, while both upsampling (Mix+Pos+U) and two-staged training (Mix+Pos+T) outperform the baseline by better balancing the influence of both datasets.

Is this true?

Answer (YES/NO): NO